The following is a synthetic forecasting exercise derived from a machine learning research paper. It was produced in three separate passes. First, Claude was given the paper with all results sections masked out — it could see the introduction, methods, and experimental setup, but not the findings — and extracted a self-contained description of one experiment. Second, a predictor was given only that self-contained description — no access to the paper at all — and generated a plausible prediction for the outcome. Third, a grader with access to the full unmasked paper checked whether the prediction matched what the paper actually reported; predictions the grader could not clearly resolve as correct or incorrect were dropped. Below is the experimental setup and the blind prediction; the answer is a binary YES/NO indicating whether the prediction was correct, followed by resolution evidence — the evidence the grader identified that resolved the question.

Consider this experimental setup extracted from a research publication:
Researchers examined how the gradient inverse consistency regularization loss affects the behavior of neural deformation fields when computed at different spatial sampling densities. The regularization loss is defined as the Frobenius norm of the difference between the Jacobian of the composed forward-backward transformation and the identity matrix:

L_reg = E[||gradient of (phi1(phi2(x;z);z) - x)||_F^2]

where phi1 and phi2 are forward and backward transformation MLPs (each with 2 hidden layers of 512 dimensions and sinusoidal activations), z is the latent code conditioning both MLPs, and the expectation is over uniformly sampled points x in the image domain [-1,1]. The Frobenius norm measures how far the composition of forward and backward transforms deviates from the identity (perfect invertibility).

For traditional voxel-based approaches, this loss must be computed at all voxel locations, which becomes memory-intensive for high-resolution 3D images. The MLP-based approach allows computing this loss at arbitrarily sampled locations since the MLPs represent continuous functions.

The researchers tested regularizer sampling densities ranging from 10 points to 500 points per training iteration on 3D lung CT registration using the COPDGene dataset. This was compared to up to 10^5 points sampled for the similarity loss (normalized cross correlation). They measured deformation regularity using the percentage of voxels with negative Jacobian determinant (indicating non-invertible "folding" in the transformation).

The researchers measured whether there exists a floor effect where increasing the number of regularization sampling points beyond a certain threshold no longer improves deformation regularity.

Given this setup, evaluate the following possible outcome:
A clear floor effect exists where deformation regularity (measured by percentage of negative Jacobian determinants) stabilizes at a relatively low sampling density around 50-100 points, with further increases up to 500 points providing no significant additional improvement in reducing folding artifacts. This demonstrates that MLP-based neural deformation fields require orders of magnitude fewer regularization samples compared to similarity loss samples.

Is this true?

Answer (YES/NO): YES